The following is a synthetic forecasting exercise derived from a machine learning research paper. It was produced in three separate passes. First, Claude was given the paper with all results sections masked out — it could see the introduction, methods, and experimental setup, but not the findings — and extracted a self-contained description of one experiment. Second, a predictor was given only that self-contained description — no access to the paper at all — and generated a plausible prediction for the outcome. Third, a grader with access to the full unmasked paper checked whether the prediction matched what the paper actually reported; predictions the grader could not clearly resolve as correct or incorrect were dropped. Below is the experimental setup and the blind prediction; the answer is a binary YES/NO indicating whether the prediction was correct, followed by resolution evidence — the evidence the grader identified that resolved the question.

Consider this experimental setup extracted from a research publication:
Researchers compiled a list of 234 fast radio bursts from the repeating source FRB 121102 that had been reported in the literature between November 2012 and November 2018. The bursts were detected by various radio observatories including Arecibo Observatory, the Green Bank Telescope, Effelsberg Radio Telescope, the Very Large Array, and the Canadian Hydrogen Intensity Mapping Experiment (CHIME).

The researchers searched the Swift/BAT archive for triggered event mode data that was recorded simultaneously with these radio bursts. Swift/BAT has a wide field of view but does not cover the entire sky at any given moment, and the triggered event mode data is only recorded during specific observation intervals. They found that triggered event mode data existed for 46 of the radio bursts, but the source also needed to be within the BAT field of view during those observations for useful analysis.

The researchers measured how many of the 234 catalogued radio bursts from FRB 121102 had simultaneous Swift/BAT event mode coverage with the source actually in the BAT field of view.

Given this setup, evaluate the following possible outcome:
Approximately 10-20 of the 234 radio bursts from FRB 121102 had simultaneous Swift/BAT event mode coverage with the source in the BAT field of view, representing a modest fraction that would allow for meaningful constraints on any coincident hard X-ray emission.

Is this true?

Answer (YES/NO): NO